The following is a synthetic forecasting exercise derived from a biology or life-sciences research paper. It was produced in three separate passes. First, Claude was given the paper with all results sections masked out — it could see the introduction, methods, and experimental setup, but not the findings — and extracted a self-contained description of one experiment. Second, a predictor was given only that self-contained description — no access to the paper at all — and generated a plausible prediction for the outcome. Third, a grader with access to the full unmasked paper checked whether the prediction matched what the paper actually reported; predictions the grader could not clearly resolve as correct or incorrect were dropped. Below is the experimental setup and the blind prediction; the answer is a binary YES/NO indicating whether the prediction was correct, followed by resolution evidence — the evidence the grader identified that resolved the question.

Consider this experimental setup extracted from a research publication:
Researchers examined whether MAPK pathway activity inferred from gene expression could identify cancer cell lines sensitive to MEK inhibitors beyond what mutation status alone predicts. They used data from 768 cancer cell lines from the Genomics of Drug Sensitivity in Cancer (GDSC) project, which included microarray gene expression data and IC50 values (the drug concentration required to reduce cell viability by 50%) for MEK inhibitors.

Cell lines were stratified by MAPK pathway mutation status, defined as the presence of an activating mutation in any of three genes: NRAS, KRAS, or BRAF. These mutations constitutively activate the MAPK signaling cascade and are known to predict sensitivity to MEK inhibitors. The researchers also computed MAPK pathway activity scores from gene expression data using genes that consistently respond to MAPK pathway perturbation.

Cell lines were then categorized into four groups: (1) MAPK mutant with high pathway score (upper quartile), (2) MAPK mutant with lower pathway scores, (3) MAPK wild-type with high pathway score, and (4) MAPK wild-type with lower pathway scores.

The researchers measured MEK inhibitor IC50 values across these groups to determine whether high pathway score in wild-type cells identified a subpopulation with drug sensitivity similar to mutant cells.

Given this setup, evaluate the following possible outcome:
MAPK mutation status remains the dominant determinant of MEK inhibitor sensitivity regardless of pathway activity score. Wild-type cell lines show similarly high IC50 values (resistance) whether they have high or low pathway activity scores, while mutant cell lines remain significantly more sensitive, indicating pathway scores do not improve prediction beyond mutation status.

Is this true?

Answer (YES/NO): NO